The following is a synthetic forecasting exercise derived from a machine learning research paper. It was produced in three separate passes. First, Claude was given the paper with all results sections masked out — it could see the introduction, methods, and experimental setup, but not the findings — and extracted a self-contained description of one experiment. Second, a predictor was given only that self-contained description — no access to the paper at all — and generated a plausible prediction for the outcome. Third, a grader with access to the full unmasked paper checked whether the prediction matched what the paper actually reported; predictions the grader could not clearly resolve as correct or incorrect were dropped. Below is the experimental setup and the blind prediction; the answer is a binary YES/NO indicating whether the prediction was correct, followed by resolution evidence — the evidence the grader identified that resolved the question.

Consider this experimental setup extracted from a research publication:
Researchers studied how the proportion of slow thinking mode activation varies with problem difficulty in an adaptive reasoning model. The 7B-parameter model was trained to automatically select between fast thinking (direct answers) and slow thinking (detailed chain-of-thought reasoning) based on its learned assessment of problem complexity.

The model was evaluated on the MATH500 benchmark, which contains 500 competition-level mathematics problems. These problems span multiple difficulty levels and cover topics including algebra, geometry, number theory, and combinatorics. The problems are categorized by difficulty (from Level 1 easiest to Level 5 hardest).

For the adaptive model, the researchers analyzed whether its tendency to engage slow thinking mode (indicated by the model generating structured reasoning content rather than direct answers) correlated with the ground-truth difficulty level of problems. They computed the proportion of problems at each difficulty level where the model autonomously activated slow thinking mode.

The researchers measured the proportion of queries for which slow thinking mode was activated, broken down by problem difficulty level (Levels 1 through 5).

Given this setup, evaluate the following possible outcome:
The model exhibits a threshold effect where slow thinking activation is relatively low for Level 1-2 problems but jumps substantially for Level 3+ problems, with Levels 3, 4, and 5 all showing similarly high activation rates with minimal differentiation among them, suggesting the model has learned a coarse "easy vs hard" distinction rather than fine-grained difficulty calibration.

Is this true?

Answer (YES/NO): NO